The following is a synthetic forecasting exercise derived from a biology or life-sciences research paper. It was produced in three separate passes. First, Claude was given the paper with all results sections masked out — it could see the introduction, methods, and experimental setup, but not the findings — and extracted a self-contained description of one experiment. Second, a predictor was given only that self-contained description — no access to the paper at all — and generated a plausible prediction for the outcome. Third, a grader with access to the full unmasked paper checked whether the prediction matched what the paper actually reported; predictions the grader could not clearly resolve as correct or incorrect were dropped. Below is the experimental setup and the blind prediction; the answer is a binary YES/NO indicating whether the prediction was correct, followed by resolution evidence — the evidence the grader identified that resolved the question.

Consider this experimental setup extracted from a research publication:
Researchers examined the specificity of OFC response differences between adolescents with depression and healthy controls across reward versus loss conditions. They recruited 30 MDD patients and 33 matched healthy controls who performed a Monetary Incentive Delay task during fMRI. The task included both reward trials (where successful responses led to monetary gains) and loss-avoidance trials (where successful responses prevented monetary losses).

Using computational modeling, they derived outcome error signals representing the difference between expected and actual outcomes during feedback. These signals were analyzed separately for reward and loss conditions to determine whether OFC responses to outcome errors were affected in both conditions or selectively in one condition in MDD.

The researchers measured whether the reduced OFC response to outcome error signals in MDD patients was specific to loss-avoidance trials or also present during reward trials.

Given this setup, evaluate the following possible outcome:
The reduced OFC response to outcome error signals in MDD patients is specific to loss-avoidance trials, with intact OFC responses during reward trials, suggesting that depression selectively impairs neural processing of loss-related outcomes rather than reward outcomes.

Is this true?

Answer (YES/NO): YES